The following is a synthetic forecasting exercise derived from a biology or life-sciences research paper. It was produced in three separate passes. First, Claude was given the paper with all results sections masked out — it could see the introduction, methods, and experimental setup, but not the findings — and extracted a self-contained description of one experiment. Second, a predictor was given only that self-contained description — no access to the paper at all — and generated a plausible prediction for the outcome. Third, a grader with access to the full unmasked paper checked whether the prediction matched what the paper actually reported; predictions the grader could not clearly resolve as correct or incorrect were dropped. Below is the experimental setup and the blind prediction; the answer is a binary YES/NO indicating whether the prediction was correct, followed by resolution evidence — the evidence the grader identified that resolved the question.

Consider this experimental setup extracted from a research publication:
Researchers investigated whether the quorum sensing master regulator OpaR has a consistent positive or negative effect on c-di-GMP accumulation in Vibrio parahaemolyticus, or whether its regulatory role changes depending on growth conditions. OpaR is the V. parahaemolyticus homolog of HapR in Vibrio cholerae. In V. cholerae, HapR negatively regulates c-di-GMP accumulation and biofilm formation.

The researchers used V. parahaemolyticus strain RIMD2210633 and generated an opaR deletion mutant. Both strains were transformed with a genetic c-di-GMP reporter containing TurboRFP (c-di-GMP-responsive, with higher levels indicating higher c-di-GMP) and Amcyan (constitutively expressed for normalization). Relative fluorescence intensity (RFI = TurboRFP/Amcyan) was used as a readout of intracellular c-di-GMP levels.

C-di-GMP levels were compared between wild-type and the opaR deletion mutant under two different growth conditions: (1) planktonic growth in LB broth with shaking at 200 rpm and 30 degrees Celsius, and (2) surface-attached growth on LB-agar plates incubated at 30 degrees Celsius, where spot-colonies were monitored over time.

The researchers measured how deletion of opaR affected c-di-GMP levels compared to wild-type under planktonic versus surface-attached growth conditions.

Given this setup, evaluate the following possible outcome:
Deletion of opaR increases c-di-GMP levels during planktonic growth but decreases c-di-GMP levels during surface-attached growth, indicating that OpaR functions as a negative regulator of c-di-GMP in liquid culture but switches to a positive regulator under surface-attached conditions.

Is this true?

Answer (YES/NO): NO